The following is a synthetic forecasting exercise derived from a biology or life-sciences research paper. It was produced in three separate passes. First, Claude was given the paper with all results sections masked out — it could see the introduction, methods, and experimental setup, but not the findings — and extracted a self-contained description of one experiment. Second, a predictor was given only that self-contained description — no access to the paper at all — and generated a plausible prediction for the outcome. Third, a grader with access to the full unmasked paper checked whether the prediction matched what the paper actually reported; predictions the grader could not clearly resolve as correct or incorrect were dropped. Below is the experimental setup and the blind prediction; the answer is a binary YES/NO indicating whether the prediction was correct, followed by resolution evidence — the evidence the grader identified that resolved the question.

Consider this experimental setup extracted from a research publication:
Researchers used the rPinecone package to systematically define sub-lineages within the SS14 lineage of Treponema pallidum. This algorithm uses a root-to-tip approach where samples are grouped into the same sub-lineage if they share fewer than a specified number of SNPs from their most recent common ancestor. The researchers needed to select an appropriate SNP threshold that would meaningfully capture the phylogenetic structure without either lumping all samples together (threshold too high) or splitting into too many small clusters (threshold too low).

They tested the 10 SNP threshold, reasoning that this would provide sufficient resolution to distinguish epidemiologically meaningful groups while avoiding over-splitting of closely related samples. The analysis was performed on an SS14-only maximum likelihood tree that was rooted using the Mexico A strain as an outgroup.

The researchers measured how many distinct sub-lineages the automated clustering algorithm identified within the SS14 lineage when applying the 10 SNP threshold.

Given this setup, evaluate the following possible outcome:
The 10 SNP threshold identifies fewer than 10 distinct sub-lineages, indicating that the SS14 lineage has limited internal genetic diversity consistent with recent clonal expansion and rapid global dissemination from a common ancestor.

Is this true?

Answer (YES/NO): NO